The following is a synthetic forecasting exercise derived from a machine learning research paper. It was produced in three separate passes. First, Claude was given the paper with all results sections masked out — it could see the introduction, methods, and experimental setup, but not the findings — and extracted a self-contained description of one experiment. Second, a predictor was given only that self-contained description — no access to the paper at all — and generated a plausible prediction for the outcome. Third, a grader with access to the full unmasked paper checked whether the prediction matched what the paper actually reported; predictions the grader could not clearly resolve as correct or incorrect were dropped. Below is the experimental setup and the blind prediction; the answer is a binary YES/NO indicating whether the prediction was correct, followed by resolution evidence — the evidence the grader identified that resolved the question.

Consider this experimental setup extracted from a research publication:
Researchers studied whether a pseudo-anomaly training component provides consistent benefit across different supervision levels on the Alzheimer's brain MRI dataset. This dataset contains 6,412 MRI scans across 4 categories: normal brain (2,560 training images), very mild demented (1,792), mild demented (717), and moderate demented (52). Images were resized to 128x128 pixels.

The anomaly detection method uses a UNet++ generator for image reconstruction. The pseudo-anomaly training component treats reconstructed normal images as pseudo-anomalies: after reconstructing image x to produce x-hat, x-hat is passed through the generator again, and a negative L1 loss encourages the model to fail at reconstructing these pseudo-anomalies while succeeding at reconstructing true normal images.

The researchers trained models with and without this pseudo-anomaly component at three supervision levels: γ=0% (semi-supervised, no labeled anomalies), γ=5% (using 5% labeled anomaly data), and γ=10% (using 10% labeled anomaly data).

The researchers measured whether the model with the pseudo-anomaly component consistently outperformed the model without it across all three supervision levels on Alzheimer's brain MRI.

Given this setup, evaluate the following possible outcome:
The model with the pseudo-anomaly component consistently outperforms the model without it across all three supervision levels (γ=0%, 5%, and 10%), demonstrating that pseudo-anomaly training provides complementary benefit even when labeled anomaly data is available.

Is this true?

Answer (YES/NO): NO